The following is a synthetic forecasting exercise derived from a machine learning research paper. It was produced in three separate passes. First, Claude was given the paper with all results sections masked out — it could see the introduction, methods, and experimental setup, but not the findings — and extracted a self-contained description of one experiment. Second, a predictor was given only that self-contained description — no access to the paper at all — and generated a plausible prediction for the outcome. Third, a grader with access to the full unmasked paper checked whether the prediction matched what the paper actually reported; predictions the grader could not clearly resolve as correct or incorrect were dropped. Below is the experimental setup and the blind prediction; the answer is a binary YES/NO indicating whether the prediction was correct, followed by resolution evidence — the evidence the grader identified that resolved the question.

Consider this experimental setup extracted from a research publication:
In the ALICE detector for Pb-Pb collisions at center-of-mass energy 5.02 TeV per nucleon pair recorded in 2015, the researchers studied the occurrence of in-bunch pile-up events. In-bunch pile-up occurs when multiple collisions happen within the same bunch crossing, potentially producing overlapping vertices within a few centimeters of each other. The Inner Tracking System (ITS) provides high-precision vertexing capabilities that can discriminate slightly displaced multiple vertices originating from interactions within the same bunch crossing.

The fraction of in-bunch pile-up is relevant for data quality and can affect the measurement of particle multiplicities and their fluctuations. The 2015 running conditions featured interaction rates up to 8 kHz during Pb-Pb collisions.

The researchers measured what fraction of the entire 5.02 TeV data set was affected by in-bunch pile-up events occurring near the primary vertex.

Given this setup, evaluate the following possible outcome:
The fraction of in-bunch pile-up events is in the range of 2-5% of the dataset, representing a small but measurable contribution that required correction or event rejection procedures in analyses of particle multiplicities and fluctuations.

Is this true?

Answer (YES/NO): NO